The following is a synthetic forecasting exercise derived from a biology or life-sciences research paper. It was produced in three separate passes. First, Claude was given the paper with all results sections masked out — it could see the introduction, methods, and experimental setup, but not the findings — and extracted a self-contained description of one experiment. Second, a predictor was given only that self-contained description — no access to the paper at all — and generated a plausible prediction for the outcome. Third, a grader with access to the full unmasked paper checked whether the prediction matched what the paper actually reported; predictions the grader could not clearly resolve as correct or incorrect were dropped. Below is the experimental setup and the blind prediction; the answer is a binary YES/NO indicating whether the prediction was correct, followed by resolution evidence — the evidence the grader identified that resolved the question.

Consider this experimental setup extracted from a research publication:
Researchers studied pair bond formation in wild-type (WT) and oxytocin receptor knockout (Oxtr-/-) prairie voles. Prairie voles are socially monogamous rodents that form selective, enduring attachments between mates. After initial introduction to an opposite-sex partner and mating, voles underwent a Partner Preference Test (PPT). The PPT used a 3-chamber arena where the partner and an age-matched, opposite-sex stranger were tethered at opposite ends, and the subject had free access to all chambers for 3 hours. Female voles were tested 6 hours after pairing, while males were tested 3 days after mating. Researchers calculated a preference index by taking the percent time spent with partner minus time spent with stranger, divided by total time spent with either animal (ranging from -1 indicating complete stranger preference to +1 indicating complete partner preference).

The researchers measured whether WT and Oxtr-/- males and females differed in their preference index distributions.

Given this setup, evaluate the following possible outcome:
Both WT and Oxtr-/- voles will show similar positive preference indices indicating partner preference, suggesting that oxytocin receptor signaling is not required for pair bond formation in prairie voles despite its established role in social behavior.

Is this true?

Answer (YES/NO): NO